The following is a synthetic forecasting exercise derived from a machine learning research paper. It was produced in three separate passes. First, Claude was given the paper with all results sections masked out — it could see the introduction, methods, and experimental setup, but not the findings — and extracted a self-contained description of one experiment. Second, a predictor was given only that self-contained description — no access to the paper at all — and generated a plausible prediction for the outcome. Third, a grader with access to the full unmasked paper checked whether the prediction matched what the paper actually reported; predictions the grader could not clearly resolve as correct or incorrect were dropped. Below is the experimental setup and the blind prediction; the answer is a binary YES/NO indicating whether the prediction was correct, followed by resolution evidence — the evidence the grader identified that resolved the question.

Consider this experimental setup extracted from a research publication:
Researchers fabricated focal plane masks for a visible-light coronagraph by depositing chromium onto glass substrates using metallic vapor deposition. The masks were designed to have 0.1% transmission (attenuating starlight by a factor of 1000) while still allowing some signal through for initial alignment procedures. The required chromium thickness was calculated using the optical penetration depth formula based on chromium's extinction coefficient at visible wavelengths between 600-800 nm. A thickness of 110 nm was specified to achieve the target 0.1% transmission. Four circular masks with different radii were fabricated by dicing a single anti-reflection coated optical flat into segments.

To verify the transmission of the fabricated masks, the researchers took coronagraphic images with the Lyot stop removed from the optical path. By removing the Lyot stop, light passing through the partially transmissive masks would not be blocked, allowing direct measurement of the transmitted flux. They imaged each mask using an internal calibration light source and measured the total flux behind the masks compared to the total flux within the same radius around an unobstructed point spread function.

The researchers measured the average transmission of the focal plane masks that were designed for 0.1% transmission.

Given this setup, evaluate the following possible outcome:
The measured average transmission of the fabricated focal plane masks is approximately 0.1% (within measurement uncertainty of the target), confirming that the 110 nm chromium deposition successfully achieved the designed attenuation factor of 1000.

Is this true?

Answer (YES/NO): NO